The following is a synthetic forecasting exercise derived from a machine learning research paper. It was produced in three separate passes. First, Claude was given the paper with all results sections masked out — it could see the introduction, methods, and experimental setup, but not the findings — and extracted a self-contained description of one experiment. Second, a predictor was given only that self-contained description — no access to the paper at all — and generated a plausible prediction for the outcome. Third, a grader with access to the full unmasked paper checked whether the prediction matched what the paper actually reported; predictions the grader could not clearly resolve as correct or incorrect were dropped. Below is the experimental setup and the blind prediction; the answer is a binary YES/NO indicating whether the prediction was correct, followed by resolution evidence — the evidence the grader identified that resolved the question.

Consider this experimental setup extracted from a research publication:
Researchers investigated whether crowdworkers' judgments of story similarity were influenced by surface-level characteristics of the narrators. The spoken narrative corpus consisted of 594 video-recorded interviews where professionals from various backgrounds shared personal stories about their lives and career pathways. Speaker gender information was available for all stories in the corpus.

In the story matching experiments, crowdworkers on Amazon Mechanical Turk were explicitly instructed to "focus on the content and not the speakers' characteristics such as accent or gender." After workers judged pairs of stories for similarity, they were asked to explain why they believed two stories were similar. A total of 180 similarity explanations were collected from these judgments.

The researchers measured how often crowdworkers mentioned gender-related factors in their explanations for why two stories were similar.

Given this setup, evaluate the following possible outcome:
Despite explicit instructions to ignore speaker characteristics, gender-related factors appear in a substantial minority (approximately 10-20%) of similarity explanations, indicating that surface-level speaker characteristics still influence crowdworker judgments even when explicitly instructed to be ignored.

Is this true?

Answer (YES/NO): NO